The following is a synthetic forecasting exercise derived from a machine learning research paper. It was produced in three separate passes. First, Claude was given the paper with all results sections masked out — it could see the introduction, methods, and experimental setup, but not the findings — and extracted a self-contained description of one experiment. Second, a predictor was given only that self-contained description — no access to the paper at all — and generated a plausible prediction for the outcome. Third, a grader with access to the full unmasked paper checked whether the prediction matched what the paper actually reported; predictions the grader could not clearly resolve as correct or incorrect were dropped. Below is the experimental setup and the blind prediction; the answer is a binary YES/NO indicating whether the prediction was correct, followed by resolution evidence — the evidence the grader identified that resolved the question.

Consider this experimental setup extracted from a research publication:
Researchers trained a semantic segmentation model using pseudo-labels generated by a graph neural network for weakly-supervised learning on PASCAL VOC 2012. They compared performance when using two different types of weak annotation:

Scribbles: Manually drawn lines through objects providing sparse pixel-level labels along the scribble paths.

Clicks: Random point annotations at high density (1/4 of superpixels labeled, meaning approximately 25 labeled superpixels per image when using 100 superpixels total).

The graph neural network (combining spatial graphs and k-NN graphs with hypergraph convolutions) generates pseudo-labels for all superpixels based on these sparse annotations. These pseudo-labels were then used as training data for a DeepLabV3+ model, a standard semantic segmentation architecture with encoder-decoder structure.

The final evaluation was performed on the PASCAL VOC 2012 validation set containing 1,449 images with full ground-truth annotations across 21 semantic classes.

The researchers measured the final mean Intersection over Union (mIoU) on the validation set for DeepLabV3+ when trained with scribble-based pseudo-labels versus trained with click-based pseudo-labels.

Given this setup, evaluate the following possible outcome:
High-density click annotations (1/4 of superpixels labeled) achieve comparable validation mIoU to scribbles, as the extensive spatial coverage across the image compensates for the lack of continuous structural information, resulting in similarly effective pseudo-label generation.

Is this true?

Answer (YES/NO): YES